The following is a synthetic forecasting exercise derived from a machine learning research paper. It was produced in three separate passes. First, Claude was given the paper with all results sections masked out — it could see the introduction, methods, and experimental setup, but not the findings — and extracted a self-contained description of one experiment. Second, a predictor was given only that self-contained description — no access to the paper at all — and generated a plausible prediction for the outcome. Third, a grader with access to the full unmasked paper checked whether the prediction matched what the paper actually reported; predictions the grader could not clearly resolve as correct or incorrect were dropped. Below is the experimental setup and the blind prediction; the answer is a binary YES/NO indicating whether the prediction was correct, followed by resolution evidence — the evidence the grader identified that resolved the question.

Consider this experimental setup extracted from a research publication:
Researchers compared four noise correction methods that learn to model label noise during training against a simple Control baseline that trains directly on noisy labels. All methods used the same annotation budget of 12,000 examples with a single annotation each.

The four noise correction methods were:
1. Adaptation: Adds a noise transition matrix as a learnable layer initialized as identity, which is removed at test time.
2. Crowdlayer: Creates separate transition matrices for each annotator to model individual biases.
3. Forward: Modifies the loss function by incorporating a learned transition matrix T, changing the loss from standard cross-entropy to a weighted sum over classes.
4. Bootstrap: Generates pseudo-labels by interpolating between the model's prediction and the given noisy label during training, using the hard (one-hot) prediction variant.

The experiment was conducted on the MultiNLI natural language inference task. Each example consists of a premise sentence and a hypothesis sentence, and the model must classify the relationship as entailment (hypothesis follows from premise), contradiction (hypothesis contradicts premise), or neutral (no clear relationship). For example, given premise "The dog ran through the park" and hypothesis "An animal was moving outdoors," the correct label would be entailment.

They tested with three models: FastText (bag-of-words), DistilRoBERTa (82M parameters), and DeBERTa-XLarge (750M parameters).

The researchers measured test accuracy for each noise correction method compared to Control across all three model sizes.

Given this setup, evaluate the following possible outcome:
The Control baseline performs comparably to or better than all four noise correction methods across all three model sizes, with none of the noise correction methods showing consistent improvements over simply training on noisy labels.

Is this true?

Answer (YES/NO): NO